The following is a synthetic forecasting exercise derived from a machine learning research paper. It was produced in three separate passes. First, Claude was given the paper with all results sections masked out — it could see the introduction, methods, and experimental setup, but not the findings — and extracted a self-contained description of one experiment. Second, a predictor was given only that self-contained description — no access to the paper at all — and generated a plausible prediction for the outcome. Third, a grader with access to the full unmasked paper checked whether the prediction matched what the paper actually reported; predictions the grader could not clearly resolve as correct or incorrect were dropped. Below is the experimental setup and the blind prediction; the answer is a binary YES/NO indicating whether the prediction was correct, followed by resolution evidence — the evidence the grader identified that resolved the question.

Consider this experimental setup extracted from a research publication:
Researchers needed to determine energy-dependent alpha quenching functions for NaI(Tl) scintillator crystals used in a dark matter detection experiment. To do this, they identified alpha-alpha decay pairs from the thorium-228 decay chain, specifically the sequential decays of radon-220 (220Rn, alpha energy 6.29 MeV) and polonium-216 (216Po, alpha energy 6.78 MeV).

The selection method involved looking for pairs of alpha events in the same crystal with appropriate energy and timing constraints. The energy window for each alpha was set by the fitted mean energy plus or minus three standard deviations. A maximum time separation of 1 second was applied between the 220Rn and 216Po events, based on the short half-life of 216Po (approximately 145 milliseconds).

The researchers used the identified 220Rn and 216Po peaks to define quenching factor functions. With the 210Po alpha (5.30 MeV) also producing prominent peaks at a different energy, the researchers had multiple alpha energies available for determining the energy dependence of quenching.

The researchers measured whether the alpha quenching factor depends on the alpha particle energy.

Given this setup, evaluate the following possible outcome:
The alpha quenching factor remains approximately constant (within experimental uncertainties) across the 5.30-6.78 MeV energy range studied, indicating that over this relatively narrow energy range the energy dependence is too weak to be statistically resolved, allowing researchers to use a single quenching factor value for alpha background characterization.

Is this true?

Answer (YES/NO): NO